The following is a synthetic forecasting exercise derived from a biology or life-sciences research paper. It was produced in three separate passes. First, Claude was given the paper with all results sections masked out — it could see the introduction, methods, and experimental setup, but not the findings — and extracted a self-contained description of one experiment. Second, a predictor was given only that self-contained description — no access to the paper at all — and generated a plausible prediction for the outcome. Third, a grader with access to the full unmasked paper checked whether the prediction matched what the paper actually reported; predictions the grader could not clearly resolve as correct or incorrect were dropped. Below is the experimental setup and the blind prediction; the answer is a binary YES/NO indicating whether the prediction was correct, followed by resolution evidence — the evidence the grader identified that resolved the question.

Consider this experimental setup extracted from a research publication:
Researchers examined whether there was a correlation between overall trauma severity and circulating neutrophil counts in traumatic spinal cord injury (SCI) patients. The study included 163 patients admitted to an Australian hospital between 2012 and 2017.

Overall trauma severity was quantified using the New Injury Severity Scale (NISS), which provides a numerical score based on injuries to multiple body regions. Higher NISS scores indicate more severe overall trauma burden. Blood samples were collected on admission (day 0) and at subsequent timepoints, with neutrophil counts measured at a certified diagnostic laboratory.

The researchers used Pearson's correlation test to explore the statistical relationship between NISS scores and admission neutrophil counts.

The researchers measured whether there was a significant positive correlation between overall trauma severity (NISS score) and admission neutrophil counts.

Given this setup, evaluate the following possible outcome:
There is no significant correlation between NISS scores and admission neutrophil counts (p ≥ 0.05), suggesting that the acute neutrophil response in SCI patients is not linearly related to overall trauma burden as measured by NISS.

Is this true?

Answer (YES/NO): NO